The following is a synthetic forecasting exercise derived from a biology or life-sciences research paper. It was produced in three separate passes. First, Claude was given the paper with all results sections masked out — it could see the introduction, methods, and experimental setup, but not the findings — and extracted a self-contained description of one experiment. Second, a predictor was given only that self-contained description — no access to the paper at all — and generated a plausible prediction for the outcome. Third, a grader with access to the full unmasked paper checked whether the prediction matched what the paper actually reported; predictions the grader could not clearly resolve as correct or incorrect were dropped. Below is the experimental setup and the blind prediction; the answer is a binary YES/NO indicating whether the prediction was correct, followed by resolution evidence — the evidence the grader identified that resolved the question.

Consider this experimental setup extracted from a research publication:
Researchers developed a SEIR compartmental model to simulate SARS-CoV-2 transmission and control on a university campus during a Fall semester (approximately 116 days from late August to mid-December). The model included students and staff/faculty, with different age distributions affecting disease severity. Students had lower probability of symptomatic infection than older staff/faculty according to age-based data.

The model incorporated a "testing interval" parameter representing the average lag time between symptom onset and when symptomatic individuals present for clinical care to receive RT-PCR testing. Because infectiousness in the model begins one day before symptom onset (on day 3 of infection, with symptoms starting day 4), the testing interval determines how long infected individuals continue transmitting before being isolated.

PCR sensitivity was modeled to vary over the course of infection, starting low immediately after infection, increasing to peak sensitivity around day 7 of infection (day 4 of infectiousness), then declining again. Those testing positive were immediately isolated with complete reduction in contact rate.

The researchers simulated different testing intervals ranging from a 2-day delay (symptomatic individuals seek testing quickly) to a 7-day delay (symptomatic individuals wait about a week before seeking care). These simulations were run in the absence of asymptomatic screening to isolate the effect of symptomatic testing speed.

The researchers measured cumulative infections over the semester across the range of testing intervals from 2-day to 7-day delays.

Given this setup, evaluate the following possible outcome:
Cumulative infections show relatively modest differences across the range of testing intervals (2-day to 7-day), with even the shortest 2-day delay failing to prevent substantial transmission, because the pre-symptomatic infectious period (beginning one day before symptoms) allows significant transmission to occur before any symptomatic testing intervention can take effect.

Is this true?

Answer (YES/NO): NO